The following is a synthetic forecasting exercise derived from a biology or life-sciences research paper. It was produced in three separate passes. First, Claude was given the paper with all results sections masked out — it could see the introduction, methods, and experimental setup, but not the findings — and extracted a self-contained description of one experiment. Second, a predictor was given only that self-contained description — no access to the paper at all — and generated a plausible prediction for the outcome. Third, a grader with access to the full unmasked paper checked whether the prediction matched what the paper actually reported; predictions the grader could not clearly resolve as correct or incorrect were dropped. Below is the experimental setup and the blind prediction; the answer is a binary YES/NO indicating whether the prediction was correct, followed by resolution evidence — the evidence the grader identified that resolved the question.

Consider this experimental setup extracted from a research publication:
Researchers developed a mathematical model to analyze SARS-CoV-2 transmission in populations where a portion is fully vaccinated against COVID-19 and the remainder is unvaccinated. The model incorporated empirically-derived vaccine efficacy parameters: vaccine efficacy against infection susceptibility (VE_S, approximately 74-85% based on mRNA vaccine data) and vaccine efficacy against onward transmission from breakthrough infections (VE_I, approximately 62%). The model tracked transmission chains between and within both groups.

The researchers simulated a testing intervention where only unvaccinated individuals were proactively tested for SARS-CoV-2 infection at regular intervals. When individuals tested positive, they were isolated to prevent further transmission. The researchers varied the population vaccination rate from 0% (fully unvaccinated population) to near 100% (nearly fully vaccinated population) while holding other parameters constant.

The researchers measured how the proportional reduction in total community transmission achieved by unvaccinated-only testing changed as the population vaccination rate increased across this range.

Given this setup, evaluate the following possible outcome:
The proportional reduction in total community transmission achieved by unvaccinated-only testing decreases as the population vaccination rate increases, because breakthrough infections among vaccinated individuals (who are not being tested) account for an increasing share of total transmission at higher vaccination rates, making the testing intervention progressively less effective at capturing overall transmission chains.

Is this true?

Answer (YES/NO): NO